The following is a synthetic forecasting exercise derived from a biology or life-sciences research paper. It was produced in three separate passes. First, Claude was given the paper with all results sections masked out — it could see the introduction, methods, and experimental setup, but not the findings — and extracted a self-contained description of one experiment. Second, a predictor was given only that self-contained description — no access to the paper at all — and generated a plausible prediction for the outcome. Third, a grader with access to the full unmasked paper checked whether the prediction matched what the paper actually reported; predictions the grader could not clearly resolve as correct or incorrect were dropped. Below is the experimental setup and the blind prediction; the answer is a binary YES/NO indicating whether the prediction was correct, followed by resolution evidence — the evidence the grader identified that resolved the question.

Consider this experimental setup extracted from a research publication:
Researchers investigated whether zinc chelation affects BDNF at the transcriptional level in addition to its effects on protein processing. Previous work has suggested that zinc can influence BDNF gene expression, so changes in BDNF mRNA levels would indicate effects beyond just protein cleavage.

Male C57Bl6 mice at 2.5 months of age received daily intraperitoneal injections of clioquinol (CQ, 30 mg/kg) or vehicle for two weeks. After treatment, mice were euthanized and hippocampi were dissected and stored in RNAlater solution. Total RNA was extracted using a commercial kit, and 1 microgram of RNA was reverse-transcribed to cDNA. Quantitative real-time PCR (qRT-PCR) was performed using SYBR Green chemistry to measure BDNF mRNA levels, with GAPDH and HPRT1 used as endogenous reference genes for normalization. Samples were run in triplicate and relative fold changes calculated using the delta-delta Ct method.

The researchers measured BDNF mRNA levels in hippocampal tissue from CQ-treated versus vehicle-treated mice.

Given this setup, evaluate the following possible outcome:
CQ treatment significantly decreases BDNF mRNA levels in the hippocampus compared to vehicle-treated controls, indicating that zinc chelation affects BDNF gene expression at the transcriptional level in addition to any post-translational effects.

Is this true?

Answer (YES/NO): NO